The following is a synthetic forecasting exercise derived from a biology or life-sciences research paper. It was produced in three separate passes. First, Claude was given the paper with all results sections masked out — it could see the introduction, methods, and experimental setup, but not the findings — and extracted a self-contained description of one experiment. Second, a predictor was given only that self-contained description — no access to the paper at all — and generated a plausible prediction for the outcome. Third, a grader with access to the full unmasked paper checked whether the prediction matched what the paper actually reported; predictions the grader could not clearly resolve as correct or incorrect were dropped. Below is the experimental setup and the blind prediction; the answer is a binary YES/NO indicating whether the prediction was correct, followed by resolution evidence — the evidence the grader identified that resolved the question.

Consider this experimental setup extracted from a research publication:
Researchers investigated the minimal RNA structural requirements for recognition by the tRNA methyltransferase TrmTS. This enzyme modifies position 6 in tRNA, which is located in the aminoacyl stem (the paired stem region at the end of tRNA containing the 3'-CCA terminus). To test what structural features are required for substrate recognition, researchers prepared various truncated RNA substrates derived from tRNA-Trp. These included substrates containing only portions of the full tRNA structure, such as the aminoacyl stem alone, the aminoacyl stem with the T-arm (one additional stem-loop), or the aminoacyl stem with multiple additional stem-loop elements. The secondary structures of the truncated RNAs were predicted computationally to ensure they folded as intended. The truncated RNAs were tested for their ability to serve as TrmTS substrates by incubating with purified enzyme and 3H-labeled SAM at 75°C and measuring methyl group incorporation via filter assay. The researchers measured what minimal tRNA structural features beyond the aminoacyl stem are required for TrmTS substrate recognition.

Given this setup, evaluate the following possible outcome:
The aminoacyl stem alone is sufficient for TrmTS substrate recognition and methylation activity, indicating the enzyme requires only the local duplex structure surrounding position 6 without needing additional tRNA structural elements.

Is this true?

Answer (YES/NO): NO